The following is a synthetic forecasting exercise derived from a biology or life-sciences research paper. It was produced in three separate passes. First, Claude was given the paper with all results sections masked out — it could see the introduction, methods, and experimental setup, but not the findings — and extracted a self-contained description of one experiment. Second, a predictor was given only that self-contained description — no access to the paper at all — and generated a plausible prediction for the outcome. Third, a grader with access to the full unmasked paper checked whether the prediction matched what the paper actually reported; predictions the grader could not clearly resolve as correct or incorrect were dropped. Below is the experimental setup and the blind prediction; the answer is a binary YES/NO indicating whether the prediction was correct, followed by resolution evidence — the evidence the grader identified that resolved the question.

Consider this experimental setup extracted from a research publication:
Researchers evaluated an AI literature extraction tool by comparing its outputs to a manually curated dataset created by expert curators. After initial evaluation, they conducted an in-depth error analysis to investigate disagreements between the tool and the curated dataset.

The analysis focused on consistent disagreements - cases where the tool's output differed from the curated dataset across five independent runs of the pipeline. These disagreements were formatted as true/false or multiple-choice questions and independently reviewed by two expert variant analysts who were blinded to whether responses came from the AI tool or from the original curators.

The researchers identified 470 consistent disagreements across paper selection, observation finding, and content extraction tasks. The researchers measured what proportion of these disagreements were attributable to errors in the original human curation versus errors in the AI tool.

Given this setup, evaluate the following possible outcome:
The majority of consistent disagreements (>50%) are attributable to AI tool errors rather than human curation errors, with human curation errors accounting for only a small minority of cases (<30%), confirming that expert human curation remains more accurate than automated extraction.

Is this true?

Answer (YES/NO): NO